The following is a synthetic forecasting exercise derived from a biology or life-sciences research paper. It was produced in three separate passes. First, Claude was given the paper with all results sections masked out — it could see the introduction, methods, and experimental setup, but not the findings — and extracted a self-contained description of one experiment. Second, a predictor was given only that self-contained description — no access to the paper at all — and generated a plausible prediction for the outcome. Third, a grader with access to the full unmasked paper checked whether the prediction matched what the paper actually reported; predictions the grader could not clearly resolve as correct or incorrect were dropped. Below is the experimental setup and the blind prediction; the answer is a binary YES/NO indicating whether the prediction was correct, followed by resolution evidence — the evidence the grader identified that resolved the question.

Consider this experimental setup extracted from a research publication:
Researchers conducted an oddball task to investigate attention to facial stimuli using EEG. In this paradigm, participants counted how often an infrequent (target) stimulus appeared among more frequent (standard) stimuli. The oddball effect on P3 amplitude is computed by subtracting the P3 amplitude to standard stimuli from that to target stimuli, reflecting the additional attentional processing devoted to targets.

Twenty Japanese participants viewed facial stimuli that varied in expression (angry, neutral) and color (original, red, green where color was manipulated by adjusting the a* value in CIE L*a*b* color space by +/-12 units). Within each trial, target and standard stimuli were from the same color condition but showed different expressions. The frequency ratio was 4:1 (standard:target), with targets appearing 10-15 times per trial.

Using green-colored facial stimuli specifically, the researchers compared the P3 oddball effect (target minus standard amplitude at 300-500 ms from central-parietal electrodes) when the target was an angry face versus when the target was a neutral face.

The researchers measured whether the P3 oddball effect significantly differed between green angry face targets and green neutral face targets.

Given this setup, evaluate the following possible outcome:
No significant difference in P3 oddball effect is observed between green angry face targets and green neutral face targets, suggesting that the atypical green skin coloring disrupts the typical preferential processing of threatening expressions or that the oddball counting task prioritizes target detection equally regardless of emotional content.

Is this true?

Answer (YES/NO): YES